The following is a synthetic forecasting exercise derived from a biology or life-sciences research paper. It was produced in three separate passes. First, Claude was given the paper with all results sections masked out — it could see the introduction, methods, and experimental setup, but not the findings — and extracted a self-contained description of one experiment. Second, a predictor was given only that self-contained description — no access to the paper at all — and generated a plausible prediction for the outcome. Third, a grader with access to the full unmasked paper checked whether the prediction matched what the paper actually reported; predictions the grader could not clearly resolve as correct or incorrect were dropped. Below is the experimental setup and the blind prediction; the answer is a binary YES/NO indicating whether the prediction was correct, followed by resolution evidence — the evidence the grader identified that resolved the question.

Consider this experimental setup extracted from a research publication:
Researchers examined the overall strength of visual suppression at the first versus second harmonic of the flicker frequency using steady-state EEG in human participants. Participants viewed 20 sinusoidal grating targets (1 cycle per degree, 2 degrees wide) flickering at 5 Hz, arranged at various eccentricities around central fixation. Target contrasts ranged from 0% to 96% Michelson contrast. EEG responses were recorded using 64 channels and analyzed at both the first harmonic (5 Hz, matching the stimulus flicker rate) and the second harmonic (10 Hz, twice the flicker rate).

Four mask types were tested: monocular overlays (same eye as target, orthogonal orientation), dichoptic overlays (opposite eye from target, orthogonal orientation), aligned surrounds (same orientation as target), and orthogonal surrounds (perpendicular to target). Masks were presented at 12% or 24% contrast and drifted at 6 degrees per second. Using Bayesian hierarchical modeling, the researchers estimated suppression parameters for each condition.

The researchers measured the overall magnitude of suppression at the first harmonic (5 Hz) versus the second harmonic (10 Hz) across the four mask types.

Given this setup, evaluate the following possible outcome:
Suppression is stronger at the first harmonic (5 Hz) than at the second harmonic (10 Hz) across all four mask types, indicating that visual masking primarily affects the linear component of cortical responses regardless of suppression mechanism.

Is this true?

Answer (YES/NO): NO